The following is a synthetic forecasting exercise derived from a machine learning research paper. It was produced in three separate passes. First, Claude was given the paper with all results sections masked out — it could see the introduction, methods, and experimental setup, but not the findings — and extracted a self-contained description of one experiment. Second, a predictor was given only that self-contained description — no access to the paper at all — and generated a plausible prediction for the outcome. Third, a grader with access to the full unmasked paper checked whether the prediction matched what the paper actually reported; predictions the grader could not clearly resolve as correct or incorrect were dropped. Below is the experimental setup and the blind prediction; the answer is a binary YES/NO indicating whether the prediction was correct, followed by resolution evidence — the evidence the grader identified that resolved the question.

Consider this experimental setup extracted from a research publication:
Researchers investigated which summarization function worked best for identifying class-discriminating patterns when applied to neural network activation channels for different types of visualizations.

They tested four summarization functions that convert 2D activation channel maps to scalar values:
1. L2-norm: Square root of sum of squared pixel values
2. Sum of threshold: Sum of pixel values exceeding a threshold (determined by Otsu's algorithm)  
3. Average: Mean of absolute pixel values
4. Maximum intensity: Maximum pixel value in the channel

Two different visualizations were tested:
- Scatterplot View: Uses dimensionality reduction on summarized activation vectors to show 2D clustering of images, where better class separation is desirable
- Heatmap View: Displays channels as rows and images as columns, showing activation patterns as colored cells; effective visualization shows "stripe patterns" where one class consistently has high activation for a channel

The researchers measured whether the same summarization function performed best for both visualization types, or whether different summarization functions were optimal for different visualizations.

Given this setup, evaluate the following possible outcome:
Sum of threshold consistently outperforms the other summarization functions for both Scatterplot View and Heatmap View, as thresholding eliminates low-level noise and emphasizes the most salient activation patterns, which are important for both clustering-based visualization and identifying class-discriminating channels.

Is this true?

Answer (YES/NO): NO